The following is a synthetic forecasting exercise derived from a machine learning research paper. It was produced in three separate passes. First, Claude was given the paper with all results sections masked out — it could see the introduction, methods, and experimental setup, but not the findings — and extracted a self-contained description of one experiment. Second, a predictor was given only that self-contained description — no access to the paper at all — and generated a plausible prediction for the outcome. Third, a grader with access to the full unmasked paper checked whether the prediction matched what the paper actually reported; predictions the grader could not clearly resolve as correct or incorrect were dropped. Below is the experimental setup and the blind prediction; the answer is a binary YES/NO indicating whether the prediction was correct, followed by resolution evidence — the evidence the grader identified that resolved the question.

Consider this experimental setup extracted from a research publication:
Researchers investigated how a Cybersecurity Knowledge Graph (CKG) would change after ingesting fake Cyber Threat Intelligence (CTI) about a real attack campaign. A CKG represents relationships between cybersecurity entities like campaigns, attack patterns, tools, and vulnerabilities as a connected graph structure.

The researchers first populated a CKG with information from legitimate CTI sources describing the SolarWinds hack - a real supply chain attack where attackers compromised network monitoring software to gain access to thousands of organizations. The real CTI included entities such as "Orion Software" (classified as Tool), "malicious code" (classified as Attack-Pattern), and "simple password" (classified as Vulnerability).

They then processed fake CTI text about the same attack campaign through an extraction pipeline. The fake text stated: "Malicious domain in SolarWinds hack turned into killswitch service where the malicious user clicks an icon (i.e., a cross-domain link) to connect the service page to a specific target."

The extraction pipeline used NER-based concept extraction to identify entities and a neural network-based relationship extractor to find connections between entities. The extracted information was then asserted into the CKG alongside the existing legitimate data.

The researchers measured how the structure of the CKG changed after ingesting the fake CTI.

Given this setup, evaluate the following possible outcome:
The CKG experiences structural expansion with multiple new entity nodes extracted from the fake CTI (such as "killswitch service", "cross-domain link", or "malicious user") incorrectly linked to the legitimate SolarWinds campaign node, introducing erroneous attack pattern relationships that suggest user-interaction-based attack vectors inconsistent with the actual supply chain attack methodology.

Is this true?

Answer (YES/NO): YES